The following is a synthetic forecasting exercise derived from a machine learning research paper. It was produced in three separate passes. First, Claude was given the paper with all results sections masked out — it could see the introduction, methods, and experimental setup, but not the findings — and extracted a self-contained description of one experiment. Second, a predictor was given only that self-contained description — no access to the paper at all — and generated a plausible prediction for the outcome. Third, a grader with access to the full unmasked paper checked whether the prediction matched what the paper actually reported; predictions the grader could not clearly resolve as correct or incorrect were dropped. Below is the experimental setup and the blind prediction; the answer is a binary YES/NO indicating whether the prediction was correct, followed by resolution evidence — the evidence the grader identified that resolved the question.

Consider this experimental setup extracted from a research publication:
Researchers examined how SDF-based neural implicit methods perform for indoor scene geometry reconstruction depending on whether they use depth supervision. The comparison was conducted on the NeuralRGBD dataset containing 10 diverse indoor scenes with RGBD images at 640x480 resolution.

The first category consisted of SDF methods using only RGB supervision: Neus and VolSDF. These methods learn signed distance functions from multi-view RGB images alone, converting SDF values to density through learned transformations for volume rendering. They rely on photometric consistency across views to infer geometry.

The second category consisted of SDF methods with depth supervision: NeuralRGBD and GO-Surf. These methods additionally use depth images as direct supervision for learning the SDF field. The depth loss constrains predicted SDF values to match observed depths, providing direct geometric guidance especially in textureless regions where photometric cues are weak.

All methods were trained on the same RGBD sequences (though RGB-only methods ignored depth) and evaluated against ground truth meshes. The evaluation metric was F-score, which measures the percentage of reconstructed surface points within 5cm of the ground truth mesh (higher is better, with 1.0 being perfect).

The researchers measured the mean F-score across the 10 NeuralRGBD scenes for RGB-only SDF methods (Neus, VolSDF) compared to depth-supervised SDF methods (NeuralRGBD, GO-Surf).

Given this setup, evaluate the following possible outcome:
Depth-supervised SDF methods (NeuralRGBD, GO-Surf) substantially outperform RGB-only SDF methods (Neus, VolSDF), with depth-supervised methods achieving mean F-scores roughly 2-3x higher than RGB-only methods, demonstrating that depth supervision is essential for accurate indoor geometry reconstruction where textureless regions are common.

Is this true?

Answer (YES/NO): NO